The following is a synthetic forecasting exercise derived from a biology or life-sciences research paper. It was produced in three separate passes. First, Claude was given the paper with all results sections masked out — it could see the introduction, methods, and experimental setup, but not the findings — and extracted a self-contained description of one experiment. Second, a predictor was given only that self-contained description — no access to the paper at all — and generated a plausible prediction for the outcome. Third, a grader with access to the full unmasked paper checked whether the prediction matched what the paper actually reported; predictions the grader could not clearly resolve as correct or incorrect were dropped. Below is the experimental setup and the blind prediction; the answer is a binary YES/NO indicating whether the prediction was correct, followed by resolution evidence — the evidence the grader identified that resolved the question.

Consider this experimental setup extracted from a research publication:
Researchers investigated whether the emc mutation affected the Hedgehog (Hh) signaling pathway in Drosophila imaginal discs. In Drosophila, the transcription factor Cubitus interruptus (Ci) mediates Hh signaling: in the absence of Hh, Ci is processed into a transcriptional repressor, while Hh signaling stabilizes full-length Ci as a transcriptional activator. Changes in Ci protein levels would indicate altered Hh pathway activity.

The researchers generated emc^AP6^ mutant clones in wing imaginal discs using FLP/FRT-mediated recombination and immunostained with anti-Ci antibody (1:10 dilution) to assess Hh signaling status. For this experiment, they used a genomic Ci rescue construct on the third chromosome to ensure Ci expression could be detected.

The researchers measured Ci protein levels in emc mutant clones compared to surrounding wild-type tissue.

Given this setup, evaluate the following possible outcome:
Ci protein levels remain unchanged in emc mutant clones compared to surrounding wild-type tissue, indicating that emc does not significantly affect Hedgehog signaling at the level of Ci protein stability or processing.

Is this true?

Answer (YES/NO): NO